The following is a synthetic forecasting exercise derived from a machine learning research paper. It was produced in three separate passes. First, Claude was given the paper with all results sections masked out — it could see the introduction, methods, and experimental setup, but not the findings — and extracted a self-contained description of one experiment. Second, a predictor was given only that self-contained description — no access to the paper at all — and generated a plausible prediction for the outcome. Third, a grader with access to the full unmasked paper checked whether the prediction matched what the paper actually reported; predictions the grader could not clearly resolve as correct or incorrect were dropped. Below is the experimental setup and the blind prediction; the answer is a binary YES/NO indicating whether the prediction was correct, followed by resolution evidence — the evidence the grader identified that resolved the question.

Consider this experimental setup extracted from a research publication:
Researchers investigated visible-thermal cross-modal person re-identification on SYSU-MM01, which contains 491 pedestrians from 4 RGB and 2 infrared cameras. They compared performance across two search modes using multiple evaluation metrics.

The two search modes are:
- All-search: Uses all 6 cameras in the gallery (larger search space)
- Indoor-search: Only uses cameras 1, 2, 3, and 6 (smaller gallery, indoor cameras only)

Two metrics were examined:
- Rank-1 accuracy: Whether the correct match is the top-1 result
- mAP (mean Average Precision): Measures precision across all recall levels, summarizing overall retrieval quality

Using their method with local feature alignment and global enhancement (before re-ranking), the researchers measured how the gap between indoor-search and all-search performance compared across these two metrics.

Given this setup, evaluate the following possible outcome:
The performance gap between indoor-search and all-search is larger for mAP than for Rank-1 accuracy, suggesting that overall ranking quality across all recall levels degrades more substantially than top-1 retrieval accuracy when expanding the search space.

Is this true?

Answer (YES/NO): YES